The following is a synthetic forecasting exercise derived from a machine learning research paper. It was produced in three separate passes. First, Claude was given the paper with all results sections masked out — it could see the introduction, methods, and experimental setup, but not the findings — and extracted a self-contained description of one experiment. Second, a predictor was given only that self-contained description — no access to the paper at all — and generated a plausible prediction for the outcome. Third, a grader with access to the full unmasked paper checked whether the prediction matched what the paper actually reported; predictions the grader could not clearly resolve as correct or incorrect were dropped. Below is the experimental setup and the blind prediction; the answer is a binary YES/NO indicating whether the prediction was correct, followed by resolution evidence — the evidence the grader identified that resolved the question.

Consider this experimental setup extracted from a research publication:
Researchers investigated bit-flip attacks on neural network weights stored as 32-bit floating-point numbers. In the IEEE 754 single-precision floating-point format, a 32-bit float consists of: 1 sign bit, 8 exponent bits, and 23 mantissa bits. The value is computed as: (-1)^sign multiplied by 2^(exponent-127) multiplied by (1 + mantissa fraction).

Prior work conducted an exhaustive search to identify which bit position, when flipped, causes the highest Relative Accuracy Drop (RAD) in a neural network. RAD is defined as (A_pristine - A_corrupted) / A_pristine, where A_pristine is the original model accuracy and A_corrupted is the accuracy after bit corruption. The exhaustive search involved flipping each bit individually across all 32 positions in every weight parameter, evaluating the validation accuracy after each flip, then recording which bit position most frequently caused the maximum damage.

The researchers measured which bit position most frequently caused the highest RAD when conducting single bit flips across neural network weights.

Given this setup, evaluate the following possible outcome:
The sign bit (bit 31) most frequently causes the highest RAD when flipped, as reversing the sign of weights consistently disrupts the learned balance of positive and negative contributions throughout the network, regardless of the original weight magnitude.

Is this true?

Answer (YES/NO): NO